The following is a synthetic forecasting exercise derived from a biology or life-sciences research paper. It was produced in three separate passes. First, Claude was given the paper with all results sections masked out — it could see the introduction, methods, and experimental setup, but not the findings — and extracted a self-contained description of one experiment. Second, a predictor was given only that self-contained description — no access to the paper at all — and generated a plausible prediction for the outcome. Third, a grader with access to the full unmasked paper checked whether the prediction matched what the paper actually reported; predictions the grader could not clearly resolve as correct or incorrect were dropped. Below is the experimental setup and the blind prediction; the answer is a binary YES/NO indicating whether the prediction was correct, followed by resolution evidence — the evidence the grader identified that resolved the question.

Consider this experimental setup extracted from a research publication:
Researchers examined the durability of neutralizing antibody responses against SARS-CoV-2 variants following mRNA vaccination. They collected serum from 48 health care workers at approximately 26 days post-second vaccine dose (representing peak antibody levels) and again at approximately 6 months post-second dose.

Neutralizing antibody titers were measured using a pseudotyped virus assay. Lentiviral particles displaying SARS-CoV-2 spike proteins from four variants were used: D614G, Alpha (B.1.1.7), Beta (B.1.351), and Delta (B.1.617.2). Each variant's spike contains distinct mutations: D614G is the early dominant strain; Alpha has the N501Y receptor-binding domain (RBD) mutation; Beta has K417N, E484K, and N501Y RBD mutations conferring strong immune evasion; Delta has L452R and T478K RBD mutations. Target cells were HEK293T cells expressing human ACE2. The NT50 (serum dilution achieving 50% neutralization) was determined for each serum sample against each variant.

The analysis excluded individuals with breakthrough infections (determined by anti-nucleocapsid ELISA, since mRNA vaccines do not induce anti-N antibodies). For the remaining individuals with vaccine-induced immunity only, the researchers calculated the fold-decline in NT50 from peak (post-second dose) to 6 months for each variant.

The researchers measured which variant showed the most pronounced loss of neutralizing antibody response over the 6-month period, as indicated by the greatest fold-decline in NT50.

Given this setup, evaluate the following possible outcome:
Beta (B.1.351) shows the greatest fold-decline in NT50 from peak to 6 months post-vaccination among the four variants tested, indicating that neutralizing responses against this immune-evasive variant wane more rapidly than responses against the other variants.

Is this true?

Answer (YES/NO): NO